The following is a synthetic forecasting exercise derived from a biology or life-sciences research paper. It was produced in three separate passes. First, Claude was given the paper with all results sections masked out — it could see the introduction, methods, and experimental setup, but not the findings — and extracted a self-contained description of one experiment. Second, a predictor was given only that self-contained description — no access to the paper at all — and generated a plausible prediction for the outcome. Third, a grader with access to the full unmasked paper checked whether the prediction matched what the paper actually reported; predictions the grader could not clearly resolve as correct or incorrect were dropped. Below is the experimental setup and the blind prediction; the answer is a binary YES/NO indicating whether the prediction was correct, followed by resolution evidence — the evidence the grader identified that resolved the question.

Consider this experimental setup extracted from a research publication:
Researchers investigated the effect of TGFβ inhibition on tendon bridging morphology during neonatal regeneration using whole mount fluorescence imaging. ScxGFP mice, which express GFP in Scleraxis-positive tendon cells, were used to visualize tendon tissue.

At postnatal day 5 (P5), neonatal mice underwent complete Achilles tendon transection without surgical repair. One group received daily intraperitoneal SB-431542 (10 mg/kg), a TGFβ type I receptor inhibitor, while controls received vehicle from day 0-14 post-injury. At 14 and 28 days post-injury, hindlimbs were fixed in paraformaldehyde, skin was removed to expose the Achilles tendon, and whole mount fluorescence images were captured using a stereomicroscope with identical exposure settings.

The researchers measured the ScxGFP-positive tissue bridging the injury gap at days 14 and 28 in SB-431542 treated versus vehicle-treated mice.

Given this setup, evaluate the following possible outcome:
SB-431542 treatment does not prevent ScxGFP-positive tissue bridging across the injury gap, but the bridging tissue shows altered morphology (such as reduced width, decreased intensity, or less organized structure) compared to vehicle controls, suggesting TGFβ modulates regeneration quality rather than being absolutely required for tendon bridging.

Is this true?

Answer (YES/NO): NO